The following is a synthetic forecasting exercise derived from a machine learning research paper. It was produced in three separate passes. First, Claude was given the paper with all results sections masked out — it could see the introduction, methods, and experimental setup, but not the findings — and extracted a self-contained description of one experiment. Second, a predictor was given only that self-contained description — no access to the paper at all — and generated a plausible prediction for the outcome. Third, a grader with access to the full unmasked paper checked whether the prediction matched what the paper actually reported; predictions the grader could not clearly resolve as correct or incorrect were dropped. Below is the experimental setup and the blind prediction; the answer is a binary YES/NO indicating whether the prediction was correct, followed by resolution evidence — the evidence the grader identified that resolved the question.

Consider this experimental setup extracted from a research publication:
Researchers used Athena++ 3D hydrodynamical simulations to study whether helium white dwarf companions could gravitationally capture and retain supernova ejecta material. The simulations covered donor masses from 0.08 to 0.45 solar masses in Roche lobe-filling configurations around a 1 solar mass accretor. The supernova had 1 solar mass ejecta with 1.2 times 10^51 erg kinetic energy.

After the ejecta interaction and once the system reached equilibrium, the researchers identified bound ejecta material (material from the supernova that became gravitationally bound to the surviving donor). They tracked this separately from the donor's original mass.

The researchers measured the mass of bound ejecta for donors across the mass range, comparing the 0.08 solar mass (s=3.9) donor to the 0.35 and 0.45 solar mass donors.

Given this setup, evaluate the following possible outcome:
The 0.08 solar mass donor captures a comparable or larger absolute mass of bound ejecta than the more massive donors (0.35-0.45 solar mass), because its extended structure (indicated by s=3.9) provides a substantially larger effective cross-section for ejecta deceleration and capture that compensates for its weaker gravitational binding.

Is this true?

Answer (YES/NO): NO